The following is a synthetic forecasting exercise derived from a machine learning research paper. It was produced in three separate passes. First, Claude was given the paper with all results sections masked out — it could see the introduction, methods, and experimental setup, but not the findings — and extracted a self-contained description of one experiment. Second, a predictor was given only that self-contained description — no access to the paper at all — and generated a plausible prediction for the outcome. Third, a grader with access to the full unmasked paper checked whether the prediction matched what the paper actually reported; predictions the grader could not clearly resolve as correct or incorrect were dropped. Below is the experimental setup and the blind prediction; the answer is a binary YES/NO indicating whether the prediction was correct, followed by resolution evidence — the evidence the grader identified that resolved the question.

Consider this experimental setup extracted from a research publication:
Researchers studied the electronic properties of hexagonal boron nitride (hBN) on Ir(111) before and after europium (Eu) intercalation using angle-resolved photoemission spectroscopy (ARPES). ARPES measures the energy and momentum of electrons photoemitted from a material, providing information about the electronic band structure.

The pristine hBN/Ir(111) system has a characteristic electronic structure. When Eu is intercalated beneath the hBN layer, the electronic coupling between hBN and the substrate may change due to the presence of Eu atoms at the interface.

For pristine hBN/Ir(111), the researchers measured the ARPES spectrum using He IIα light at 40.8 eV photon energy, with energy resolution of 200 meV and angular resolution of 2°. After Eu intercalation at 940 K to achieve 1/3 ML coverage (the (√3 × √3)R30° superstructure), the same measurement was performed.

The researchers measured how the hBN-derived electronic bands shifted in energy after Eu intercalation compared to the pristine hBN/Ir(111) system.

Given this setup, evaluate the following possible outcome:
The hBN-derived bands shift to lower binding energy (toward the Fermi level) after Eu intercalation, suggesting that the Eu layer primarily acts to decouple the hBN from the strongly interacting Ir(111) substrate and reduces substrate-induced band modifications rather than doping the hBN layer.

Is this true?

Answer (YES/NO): NO